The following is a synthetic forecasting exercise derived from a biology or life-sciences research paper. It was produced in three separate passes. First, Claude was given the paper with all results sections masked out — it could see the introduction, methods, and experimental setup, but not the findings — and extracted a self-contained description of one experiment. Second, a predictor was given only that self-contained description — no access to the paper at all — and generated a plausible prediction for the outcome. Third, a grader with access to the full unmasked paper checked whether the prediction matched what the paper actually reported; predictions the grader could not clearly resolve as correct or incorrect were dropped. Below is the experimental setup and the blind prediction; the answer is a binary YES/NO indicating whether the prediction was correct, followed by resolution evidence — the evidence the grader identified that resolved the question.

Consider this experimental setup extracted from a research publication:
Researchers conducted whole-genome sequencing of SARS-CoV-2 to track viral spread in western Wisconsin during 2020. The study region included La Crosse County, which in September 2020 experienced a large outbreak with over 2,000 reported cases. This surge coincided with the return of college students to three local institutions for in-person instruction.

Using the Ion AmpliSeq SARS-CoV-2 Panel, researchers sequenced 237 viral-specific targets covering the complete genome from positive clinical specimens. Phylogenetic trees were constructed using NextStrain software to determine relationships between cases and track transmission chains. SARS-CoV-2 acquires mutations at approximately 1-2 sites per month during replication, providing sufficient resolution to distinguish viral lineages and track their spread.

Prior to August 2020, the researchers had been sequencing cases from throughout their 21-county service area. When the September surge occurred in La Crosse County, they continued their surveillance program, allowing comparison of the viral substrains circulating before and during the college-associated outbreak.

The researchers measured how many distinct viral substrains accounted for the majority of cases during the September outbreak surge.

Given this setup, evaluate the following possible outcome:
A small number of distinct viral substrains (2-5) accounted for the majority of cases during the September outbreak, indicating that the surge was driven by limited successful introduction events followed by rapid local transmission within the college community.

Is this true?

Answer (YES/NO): YES